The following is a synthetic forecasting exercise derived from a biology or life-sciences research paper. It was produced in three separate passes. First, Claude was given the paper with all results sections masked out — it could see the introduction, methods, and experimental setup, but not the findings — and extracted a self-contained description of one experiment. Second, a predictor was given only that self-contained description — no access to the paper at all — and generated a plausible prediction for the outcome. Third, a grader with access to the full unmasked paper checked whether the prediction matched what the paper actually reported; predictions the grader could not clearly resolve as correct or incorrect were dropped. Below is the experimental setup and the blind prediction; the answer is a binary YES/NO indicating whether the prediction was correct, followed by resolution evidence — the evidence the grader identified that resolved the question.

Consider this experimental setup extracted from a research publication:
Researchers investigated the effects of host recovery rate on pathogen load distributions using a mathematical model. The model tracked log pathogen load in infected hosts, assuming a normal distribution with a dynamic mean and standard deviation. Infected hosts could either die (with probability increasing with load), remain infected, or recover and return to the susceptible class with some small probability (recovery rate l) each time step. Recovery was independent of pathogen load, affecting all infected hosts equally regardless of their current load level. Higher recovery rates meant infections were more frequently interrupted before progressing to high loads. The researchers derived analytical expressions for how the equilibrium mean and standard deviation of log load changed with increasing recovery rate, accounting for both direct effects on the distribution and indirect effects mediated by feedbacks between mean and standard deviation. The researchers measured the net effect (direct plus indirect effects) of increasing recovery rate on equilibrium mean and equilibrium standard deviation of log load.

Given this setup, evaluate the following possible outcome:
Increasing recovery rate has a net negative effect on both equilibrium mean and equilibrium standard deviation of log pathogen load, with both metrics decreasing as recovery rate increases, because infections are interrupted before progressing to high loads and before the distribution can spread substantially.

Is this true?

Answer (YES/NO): NO